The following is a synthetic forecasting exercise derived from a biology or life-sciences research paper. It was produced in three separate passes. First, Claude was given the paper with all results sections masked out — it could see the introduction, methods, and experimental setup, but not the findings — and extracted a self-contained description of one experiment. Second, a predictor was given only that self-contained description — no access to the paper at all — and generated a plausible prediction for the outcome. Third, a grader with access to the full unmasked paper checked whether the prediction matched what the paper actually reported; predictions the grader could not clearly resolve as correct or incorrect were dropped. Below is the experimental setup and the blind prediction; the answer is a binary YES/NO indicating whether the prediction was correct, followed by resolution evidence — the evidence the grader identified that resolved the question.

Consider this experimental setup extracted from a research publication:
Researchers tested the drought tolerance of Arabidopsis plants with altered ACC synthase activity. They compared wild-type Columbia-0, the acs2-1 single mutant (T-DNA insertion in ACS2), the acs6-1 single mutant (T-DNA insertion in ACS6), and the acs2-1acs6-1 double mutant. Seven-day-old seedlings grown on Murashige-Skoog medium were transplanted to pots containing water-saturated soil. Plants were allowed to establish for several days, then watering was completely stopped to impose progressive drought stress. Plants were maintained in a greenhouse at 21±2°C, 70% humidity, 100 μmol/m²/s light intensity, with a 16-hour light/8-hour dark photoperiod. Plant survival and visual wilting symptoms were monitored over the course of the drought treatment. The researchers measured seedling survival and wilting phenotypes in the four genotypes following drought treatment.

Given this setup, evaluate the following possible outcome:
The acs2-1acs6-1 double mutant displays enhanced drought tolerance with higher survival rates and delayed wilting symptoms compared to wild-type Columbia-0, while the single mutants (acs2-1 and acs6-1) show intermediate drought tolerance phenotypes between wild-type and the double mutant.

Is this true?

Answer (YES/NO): NO